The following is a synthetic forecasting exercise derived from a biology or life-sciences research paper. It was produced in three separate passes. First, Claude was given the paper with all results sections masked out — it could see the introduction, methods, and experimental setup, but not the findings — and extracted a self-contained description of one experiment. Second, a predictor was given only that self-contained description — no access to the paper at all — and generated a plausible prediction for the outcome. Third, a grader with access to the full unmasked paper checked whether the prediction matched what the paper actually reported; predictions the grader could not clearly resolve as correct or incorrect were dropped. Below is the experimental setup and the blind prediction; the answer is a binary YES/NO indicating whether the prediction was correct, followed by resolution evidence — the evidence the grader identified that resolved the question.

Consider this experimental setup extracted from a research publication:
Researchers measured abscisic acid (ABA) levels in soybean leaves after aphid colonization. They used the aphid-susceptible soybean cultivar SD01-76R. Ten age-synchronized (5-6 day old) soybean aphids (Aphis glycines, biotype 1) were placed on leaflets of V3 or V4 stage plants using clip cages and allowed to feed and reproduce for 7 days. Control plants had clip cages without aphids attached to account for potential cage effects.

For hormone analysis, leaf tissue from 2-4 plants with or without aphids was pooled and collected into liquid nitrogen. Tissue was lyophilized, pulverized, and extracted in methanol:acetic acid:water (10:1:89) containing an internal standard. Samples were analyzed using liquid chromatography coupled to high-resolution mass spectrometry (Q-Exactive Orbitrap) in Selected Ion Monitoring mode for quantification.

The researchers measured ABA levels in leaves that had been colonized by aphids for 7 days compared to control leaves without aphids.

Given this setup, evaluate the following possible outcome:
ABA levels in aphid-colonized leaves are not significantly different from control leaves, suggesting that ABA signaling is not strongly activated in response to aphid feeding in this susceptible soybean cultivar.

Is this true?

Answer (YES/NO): NO